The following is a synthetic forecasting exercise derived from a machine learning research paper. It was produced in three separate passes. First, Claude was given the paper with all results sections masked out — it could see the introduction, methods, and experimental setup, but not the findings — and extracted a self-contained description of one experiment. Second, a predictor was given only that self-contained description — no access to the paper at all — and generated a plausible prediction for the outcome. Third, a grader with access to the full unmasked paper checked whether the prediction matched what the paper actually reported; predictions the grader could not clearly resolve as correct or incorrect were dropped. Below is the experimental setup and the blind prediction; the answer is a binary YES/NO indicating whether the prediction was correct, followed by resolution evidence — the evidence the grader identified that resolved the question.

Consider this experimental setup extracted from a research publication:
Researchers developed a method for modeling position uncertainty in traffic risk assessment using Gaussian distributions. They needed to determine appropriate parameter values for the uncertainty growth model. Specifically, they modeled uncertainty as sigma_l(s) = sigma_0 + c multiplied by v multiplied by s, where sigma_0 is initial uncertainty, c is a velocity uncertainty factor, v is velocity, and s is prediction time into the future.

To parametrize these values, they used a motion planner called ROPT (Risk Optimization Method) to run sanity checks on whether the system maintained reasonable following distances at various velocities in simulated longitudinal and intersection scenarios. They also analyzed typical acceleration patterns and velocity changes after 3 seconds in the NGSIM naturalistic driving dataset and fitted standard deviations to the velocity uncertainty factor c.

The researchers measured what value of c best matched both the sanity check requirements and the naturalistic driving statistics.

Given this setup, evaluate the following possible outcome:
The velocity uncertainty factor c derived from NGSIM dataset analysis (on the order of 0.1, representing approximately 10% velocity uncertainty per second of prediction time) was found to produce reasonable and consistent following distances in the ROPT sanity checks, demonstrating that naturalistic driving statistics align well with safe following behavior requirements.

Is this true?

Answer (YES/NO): YES